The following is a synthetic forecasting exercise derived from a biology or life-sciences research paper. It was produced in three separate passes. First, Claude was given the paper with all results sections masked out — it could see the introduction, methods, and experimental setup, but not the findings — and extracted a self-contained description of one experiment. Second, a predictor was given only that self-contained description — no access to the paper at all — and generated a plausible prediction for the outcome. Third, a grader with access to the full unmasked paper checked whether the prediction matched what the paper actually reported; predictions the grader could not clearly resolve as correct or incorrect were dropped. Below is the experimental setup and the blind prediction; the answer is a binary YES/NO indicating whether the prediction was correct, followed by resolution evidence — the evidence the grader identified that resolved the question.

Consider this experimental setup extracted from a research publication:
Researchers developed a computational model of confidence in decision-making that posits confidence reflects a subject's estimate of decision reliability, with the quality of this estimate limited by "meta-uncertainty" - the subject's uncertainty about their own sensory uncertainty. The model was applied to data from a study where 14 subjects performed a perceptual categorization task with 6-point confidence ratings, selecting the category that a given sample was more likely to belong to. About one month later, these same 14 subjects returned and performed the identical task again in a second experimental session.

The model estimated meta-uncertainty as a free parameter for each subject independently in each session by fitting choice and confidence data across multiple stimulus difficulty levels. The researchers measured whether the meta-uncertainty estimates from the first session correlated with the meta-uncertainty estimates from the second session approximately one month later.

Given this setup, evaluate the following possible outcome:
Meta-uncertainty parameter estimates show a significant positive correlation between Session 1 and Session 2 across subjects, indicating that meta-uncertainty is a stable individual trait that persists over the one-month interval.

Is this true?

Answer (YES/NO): YES